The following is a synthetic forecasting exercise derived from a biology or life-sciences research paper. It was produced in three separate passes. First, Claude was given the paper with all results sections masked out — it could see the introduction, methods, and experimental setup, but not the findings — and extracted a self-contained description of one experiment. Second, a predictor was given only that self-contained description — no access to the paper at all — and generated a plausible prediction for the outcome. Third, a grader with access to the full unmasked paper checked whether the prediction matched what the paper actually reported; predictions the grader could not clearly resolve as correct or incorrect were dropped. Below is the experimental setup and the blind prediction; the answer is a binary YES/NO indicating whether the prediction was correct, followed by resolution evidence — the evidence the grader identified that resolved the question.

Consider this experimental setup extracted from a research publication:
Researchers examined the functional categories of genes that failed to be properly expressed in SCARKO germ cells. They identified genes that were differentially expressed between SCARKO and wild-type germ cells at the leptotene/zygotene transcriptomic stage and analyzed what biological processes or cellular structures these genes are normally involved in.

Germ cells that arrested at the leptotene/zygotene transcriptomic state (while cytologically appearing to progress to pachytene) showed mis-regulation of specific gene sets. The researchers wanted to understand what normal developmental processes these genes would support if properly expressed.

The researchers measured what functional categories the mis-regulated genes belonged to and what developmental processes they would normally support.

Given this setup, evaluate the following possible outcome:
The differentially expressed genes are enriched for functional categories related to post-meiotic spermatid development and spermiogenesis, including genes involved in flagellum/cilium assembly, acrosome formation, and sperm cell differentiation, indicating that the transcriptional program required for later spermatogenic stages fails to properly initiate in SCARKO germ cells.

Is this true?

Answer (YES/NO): YES